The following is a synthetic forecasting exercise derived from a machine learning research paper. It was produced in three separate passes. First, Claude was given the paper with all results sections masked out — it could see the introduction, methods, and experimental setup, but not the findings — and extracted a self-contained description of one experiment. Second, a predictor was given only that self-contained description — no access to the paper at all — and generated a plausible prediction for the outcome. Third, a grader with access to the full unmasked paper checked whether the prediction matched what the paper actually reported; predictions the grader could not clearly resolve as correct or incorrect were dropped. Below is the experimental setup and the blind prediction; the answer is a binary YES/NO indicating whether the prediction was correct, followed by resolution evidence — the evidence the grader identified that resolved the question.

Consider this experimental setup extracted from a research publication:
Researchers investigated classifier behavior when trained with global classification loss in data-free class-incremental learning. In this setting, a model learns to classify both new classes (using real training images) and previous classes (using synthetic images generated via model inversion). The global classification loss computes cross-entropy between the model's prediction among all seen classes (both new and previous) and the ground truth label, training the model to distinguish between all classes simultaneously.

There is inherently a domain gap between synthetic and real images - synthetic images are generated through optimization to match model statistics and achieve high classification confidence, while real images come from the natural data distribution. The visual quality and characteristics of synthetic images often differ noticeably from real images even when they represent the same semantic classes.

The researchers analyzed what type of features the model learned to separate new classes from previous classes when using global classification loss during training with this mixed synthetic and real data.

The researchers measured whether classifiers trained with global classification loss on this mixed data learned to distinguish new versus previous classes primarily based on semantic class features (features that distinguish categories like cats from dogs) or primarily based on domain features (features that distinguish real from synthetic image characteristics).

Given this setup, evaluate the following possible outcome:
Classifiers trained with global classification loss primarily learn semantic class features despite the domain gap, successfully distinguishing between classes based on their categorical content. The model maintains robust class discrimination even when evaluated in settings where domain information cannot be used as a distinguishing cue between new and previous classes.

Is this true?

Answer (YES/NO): NO